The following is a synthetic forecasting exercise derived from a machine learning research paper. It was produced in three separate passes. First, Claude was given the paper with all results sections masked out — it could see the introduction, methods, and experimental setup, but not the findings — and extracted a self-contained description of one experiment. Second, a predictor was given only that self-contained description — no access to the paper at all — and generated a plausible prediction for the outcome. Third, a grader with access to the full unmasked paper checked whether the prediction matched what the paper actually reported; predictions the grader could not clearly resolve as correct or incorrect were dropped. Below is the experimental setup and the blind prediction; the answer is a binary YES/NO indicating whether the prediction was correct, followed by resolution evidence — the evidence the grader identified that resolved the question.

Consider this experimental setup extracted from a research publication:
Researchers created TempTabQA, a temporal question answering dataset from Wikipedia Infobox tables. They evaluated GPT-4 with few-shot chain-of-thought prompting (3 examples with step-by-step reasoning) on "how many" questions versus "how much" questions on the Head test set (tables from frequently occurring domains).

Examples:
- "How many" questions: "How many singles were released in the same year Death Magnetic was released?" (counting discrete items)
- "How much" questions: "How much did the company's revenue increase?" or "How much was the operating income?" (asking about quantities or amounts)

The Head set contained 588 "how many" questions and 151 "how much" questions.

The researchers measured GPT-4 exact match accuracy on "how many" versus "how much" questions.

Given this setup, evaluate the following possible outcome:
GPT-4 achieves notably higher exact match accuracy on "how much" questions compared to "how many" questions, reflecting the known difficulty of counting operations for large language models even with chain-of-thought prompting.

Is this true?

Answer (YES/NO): NO